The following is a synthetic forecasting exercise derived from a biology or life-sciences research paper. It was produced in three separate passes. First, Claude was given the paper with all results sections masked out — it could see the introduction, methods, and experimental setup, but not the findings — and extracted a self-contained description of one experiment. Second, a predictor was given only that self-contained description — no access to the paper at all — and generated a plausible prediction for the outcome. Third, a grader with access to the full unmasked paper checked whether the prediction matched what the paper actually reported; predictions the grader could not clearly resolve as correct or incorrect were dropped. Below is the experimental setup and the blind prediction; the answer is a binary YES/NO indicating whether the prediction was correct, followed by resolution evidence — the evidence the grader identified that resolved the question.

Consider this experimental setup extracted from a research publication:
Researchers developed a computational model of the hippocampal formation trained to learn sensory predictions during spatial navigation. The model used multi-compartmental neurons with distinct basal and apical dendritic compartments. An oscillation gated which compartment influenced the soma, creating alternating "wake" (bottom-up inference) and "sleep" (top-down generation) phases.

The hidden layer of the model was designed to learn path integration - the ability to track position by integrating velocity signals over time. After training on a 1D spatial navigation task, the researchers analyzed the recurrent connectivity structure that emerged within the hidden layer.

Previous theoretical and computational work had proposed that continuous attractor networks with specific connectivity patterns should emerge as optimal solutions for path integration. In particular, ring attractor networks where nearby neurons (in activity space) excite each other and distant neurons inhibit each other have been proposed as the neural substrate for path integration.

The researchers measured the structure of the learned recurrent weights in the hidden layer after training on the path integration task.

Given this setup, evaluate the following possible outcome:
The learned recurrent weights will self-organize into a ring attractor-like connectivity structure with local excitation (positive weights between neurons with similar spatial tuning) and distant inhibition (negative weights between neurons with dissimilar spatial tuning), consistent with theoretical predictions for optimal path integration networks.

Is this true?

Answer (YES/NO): YES